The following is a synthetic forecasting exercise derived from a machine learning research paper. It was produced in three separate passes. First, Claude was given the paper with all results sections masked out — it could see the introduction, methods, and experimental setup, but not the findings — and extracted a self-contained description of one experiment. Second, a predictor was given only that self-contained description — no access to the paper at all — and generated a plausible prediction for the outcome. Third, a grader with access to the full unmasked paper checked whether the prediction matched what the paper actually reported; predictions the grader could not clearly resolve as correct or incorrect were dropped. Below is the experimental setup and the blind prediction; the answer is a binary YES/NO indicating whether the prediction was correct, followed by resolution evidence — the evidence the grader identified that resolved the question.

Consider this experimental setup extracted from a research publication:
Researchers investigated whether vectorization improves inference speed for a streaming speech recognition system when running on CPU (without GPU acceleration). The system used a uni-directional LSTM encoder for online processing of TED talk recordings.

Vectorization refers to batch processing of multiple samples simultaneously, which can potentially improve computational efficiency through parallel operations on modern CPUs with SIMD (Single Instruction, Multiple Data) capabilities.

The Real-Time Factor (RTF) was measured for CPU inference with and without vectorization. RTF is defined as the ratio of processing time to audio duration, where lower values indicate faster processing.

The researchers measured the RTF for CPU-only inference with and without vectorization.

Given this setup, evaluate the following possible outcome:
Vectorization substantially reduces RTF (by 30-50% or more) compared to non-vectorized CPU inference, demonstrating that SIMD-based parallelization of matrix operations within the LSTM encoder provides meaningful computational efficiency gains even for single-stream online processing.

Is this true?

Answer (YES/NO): NO